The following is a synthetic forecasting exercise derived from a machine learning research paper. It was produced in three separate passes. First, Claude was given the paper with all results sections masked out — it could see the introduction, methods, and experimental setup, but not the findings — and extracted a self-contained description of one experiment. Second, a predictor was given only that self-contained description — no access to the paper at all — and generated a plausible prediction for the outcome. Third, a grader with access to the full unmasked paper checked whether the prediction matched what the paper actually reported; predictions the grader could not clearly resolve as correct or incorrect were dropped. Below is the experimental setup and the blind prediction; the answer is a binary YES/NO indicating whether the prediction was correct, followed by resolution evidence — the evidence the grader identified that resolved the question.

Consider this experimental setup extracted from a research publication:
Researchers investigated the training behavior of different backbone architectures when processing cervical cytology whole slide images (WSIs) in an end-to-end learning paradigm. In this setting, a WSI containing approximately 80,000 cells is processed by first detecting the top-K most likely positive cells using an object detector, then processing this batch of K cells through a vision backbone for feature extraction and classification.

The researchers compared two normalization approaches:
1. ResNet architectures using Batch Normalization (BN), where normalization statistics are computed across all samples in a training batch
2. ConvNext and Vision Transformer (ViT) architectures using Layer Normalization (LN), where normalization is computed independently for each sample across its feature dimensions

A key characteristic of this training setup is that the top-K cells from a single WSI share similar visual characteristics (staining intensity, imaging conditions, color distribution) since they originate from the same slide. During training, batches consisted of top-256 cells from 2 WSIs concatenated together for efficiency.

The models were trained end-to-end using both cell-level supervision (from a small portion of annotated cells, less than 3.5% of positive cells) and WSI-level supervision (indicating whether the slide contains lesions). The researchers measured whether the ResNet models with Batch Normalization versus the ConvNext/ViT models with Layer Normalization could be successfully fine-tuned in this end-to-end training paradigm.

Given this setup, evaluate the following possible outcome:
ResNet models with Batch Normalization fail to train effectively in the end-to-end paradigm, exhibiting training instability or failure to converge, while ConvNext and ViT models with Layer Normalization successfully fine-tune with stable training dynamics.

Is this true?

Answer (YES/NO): YES